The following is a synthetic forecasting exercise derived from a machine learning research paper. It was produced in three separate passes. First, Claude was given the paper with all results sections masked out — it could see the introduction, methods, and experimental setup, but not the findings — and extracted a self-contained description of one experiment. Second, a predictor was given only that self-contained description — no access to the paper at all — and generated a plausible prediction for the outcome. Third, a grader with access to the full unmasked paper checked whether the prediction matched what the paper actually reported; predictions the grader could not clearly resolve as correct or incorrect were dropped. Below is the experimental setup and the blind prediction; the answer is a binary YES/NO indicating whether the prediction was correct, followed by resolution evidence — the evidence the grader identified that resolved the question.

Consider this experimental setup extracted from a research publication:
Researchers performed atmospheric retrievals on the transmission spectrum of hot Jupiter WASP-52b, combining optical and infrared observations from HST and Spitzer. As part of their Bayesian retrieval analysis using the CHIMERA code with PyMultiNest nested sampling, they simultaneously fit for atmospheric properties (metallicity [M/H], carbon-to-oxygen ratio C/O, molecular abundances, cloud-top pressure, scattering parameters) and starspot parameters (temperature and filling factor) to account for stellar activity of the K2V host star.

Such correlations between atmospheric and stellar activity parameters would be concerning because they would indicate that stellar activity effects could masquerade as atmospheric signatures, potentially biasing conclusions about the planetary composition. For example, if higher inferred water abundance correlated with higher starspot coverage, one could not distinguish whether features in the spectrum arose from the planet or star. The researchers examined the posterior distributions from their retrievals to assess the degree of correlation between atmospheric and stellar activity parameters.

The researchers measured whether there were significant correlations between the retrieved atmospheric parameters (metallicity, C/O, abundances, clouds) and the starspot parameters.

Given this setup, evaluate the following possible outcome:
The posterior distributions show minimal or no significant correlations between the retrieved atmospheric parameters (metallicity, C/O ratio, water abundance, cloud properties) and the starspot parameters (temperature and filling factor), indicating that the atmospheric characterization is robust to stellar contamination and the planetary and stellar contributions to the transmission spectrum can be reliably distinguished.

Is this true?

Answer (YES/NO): YES